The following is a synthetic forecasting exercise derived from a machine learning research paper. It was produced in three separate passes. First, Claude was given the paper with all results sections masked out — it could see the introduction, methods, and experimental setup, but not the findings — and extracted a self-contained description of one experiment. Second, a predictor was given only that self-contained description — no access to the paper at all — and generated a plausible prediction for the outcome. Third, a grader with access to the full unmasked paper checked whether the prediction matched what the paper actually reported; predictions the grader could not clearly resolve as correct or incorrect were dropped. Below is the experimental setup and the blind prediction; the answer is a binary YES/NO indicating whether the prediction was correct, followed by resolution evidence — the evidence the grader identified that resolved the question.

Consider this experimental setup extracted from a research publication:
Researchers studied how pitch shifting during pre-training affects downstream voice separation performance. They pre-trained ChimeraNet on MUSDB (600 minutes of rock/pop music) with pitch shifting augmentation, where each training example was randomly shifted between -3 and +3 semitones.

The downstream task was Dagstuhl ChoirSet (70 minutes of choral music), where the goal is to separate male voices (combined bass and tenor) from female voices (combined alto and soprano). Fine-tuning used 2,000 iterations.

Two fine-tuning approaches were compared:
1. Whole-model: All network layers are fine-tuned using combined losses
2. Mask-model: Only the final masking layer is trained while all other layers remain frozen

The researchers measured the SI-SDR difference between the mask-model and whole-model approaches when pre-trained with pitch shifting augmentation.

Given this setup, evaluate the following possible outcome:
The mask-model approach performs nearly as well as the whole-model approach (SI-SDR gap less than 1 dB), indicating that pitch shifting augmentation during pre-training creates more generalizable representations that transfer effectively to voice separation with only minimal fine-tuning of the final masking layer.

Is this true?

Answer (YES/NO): NO